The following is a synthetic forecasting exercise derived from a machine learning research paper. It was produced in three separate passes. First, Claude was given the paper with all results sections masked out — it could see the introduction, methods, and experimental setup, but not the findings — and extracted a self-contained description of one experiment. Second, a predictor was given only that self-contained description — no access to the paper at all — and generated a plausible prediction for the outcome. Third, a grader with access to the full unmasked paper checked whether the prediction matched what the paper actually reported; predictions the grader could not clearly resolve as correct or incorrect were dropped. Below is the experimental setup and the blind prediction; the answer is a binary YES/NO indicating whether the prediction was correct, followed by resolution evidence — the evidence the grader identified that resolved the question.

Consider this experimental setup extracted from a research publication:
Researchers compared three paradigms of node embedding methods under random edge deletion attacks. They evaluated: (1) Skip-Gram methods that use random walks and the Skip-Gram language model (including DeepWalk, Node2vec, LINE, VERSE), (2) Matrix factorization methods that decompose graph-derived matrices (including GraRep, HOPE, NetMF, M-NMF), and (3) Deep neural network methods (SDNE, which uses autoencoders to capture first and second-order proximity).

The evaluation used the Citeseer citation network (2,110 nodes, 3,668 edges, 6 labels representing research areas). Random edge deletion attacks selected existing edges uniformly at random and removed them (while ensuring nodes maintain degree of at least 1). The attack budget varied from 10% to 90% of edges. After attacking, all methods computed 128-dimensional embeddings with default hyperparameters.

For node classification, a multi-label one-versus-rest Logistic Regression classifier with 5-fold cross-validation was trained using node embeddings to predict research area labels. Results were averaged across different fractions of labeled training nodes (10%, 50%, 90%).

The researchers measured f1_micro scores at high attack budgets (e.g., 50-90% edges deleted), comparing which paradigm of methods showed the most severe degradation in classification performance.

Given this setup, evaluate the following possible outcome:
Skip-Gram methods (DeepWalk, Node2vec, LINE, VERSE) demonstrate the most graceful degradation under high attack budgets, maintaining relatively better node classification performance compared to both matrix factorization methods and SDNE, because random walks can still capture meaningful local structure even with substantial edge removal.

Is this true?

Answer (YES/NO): NO